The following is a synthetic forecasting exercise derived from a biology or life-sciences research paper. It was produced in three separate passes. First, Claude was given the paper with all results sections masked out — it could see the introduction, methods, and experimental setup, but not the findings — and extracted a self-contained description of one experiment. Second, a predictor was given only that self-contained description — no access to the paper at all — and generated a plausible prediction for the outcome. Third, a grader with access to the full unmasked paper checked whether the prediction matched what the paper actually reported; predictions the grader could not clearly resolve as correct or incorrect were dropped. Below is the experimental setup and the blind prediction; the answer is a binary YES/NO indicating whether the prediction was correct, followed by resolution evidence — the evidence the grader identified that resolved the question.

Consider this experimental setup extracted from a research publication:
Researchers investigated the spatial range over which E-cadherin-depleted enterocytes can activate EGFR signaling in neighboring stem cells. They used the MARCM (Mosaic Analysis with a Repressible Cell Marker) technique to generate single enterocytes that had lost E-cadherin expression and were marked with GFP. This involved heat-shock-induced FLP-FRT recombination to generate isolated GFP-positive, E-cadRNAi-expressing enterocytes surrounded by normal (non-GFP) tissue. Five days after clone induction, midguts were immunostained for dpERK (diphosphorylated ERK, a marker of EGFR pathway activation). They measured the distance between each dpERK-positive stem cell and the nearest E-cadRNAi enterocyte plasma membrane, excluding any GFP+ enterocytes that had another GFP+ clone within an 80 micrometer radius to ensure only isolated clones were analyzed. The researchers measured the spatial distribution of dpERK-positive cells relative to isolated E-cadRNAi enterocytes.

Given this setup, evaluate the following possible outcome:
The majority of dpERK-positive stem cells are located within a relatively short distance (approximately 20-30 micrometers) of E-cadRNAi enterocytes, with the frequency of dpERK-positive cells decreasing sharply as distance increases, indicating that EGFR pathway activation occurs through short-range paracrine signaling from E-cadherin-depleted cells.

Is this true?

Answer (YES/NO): YES